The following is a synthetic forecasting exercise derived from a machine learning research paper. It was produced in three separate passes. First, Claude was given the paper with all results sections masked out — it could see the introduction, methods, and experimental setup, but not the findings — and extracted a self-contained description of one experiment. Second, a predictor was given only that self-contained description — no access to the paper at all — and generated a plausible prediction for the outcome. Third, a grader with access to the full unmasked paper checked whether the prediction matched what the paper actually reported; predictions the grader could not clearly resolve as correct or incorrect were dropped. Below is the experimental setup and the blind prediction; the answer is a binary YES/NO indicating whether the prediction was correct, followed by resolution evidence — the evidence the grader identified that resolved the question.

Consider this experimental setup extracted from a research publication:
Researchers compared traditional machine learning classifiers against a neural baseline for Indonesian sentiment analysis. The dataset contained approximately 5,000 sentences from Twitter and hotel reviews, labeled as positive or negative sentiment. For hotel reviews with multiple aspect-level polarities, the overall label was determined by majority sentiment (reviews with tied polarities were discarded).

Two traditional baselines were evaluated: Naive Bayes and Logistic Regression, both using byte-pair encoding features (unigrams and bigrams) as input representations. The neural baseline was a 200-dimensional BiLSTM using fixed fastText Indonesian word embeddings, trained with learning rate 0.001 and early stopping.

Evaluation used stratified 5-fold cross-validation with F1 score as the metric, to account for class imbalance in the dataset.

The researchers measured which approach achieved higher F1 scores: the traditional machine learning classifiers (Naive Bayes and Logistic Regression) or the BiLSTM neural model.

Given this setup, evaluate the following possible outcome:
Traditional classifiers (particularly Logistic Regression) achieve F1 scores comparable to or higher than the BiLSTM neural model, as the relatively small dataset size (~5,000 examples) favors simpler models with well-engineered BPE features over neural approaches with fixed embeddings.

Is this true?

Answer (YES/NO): YES